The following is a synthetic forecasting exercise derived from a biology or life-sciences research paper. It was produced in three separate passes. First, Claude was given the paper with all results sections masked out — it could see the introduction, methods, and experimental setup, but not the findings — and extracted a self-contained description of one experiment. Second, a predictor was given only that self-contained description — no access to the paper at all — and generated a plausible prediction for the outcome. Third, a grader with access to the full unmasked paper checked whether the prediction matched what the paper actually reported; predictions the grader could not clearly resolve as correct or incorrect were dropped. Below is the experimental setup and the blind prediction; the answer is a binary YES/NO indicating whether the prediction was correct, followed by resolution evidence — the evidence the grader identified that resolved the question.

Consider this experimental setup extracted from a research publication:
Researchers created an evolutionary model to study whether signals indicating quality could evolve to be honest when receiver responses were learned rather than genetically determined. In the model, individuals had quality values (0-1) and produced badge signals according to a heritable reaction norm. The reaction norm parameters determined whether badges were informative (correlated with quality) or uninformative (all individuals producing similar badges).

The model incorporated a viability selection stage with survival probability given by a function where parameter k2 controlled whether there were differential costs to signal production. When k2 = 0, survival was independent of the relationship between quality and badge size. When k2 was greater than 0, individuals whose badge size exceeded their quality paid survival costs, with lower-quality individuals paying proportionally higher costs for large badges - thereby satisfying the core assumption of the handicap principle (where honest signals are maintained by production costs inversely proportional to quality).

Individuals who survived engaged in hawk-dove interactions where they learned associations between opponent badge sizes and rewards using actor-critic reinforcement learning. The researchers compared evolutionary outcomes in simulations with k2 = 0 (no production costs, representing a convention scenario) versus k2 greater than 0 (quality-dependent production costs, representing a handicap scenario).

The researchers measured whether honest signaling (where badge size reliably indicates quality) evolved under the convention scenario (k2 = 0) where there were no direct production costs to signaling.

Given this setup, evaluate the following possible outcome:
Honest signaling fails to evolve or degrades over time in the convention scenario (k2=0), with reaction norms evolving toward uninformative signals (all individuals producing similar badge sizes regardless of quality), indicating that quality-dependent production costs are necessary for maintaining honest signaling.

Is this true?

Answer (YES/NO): NO